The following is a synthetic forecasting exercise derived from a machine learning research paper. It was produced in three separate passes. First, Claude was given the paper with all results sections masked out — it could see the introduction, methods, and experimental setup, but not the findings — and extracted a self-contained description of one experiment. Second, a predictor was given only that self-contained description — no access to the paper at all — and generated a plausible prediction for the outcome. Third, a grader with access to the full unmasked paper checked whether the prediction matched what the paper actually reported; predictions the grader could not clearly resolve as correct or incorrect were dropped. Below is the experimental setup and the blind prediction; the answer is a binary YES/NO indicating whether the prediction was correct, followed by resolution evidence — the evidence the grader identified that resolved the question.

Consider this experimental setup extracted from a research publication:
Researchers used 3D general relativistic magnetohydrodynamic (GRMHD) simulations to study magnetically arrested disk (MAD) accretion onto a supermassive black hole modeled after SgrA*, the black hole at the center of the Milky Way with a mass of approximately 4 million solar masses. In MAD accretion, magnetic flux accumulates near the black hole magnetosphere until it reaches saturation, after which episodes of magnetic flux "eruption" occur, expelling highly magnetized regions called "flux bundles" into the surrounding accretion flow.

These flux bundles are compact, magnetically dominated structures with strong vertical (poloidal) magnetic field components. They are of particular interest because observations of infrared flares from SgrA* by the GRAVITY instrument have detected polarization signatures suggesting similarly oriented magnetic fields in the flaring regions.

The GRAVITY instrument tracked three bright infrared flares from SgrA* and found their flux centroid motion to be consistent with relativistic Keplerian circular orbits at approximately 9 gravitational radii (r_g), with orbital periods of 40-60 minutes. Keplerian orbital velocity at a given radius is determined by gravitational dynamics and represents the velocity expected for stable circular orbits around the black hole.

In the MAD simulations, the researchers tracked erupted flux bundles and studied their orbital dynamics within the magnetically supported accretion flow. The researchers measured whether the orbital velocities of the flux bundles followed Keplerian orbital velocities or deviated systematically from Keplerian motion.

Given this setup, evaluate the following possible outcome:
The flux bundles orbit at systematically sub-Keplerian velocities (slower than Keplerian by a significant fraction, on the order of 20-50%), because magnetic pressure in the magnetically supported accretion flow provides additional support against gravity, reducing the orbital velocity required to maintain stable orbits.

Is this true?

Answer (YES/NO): NO